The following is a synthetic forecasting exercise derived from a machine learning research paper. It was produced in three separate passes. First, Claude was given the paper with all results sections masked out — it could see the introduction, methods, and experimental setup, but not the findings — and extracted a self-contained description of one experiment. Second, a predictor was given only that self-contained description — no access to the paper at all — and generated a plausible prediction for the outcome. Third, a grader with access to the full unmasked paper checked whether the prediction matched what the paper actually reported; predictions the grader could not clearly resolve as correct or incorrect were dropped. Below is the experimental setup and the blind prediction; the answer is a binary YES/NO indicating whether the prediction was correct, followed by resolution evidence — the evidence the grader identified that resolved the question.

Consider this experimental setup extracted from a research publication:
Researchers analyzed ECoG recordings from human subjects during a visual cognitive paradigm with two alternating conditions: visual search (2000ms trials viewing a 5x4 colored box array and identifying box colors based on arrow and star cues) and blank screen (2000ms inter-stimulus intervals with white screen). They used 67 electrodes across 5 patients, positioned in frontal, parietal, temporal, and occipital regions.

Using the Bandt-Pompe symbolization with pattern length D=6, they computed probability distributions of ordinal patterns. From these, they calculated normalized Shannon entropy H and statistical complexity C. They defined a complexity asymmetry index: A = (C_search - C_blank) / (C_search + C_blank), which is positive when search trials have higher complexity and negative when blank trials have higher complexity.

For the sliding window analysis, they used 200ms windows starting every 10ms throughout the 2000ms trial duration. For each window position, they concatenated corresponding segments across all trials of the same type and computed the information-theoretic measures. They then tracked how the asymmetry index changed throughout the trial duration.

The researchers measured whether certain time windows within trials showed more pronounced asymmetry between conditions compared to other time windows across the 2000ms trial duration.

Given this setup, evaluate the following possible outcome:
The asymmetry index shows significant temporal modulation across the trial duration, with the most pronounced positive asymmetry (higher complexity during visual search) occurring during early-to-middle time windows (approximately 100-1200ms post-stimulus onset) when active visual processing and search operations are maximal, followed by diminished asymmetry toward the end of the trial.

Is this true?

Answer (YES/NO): NO